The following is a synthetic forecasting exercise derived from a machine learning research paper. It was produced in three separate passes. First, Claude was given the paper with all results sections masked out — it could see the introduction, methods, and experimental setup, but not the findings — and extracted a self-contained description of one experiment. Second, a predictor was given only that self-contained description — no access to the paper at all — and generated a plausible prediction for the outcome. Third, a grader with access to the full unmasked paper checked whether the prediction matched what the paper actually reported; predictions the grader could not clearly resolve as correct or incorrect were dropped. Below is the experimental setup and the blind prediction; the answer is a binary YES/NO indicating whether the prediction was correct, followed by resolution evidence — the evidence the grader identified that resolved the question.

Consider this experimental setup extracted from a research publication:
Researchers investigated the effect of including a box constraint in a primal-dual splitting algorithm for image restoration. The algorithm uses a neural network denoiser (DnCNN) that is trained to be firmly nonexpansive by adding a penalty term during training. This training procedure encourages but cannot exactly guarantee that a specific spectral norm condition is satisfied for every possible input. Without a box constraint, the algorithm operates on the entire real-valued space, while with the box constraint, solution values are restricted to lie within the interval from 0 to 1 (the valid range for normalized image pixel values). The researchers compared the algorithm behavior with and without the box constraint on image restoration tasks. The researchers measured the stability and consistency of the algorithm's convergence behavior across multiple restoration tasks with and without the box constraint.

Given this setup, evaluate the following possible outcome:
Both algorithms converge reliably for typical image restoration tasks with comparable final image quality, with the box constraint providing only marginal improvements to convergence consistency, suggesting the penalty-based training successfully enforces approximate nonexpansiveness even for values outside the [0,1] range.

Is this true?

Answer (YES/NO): NO